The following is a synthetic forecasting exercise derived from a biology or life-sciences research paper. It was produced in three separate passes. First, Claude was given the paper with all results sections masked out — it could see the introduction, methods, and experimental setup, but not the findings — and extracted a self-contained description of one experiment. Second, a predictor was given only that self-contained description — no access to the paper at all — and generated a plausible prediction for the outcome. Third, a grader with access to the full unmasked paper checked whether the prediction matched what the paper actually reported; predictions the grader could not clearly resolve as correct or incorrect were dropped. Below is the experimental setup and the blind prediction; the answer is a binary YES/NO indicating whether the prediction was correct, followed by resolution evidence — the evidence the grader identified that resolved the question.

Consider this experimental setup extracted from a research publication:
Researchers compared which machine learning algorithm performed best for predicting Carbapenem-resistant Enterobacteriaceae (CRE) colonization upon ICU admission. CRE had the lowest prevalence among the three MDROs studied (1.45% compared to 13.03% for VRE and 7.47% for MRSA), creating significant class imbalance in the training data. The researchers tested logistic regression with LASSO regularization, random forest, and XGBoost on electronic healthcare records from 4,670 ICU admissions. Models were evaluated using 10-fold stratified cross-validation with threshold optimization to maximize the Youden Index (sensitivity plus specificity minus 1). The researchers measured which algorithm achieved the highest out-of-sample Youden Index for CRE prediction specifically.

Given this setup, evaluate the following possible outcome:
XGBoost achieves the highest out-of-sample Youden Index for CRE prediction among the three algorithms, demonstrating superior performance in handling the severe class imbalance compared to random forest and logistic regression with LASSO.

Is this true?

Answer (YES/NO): YES